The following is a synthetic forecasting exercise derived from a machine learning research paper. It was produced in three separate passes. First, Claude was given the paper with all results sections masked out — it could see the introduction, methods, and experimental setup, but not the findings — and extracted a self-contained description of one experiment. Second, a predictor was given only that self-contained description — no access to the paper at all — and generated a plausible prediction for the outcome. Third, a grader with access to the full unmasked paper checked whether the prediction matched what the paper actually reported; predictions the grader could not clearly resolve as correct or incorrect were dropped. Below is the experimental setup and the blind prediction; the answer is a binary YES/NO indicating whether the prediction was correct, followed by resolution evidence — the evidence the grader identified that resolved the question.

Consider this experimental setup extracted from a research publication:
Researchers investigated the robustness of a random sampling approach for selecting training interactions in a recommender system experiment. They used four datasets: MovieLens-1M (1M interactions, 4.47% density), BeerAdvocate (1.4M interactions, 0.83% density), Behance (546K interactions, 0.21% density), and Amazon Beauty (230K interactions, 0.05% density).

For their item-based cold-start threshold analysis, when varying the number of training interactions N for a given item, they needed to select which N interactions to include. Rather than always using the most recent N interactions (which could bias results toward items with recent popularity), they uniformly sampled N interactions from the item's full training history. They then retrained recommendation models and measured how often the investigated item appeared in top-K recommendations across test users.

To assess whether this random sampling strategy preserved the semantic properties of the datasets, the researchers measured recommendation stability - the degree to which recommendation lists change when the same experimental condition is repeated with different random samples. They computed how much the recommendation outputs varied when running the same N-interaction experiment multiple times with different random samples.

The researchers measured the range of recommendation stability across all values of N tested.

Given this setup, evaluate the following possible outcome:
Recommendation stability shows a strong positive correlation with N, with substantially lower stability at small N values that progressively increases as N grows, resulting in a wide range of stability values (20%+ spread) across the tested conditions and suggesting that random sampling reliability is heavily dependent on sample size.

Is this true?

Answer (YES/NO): NO